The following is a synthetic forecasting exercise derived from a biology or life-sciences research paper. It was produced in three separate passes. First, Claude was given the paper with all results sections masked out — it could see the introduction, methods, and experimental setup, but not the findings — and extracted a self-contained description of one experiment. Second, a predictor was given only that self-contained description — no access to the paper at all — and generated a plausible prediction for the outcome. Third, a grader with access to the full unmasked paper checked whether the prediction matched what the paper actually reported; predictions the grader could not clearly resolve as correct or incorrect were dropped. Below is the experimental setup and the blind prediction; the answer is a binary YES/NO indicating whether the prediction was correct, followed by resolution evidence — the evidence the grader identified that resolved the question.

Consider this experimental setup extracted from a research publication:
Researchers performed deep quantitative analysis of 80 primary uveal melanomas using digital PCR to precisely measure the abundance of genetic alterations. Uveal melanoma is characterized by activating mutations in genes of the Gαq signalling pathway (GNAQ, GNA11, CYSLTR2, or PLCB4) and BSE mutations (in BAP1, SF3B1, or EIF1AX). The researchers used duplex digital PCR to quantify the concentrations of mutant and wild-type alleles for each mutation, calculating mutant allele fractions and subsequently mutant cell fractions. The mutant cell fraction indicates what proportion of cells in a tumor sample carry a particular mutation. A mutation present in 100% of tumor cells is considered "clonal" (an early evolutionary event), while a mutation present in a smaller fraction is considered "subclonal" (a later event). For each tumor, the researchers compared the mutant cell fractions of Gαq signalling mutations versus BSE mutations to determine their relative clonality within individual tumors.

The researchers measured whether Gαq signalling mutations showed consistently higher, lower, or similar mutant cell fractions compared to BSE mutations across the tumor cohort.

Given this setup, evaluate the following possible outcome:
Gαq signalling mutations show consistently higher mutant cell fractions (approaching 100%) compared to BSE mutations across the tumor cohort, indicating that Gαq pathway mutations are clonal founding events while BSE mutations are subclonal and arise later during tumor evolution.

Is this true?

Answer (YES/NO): NO